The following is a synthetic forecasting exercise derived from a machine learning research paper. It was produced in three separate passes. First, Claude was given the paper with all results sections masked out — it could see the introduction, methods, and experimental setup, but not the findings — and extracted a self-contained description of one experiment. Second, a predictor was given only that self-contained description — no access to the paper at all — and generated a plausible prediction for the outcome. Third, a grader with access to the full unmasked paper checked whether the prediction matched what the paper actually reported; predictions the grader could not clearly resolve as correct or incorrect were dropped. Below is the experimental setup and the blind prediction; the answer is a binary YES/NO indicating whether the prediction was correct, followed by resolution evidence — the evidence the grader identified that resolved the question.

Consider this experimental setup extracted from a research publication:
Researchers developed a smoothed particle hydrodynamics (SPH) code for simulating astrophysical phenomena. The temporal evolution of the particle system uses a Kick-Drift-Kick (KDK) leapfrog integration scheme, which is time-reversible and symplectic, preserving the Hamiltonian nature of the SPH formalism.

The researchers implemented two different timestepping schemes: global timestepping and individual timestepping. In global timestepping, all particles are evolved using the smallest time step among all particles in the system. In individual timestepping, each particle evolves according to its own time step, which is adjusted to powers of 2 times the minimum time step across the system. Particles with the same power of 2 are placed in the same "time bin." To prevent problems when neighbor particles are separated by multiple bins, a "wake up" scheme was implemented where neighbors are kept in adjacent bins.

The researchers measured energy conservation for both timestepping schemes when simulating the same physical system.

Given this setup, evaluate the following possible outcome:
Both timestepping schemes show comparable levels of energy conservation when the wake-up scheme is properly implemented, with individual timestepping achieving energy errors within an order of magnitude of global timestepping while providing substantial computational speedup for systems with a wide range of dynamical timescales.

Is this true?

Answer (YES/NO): NO